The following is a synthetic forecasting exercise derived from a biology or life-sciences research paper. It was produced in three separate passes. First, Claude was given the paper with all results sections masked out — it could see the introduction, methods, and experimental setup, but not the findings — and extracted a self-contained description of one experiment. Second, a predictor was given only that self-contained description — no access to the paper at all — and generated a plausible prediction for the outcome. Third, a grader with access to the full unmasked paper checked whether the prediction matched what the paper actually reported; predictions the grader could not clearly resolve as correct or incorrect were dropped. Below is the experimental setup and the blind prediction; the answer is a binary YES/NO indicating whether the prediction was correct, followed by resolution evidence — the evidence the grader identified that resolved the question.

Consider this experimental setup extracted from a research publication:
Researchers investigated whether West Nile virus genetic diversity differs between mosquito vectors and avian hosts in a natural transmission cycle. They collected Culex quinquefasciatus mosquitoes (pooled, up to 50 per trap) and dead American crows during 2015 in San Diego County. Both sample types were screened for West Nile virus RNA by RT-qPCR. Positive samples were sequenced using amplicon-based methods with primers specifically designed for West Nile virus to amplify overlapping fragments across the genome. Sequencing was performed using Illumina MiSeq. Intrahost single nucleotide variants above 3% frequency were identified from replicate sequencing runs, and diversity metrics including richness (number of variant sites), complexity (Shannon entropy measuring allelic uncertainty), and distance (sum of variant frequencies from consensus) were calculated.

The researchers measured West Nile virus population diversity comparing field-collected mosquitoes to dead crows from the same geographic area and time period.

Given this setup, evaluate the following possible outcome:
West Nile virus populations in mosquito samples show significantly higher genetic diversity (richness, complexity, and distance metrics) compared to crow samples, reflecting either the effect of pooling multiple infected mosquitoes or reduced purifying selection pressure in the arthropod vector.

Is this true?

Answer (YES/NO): NO